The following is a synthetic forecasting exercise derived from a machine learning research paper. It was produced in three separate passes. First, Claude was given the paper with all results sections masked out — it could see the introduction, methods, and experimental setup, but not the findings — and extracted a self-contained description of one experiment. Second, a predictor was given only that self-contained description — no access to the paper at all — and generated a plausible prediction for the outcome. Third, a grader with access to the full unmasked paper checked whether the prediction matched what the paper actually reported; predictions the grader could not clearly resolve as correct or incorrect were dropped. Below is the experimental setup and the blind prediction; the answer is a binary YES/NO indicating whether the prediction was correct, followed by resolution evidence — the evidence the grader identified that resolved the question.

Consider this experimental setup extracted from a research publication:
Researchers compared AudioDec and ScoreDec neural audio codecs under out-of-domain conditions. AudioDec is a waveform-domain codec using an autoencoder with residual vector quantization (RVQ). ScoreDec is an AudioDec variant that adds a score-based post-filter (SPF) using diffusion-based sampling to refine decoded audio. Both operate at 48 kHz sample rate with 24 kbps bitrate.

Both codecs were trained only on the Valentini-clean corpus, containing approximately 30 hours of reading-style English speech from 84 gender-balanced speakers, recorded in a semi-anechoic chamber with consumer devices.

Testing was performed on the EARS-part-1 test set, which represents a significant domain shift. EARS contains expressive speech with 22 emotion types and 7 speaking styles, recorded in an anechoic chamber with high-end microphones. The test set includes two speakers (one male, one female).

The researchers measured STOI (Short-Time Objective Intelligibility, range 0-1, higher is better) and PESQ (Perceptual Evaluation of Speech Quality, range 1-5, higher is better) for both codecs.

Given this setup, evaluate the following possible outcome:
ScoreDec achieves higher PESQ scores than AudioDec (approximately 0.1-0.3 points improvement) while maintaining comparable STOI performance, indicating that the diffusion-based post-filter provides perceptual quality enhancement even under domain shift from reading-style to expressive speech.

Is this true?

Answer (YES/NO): NO